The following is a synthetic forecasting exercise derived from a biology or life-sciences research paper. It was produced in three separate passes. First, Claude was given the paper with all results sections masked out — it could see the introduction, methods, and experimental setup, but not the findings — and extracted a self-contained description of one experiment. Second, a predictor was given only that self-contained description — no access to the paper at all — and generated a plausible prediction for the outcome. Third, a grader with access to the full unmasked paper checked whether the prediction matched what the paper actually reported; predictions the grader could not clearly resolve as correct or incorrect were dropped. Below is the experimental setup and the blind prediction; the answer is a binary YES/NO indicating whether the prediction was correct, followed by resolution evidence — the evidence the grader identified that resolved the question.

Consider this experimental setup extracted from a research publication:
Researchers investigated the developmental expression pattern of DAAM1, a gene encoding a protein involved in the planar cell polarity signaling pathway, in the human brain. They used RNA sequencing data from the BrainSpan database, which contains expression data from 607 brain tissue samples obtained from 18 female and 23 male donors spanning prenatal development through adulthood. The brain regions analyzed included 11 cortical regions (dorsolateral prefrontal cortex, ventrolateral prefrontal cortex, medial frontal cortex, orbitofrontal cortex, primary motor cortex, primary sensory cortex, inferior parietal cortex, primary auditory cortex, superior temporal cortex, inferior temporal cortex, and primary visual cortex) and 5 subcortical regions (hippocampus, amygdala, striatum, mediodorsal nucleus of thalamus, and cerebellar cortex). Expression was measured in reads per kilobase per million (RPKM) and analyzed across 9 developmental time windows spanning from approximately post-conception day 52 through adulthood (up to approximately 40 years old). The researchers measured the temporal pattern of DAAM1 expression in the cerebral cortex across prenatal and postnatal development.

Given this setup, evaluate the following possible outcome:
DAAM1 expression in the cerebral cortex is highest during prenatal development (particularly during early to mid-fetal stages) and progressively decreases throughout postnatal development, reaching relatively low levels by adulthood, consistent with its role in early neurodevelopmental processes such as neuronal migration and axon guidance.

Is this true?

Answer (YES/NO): YES